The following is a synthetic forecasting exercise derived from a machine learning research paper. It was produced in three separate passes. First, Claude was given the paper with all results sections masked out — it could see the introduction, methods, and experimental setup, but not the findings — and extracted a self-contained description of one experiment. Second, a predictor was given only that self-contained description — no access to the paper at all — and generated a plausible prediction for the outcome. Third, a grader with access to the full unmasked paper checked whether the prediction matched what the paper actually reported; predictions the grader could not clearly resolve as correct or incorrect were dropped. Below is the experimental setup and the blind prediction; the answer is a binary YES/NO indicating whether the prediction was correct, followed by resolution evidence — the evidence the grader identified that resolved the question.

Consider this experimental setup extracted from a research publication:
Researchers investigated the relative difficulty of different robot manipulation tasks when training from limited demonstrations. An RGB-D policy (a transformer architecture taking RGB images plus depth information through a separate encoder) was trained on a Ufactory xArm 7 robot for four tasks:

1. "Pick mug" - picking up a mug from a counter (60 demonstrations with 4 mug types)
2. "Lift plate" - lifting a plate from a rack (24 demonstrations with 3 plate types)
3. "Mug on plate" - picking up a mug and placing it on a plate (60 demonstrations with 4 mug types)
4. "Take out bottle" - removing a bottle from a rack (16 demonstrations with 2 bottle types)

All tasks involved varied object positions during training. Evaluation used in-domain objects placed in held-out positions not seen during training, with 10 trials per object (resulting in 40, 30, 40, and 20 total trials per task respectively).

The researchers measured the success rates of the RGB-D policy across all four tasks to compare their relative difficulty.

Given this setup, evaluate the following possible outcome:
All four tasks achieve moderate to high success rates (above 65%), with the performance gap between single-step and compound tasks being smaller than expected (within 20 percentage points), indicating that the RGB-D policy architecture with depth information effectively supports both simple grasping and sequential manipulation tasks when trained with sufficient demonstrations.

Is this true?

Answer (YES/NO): NO